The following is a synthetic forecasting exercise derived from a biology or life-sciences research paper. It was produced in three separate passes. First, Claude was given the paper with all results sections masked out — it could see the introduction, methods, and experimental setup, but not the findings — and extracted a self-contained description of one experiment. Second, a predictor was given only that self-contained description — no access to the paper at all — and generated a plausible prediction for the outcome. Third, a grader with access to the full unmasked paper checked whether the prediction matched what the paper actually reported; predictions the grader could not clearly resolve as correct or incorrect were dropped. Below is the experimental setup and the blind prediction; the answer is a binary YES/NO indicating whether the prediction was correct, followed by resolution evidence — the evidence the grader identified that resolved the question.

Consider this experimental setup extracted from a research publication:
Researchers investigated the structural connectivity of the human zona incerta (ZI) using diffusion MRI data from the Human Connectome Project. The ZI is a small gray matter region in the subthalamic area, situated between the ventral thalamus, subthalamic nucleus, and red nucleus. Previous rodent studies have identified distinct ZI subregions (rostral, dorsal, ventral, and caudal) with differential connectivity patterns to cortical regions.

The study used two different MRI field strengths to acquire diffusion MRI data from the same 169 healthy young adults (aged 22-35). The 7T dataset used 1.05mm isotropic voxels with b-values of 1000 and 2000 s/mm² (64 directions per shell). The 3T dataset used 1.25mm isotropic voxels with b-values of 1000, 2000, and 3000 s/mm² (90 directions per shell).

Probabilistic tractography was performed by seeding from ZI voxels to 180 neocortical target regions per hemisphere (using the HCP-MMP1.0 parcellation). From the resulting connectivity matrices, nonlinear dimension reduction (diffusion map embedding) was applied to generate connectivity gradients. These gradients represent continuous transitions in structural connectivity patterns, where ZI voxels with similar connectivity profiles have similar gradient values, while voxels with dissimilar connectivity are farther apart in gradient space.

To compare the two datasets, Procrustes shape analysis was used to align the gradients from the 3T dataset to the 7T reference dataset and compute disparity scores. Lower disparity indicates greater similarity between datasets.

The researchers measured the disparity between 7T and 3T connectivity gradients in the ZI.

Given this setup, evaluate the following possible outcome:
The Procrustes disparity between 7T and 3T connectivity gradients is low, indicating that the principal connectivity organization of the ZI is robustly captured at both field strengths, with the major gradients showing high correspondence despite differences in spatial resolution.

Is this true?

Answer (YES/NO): NO